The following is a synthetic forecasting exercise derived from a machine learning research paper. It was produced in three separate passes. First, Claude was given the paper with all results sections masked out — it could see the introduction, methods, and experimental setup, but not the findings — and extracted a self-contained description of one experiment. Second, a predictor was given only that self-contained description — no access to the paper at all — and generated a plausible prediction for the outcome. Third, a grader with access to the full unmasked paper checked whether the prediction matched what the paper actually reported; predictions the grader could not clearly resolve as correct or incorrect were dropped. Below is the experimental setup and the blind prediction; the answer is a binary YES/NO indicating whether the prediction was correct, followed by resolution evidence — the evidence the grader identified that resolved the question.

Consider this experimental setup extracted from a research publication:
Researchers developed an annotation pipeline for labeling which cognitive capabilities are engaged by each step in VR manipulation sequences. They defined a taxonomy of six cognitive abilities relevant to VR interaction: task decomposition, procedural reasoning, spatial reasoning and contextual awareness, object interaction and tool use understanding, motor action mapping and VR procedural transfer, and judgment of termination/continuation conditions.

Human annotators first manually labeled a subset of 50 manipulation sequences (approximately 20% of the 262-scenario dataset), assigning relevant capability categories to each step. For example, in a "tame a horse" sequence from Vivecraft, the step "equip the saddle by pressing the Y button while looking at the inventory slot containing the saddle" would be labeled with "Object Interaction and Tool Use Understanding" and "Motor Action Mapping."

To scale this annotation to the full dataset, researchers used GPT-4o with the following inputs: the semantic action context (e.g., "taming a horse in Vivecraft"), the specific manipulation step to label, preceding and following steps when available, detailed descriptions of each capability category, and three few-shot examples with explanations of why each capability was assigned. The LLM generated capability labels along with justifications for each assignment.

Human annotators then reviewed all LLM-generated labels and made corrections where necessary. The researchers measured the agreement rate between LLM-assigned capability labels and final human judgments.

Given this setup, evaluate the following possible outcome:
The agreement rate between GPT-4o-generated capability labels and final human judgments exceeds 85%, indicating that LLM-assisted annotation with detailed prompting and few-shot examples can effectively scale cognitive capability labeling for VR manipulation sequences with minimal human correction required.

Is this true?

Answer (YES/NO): YES